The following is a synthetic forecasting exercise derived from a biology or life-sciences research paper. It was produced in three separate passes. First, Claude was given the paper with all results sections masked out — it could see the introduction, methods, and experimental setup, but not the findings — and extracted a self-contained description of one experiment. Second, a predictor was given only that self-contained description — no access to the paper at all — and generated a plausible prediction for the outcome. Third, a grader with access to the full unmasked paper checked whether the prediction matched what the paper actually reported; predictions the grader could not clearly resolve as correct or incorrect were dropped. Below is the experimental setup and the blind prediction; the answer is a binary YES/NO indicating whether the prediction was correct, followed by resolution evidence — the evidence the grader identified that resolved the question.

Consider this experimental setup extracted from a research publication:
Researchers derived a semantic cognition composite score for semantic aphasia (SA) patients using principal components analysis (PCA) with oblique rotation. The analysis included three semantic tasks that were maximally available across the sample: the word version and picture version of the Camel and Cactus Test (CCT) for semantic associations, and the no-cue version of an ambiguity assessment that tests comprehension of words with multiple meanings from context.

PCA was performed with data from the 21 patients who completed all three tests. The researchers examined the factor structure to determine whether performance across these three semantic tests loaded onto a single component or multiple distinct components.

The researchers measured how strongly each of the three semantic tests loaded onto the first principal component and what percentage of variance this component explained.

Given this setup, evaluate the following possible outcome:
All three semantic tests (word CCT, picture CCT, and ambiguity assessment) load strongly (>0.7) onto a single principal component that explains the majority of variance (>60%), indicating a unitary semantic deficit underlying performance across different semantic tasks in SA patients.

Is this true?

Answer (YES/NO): YES